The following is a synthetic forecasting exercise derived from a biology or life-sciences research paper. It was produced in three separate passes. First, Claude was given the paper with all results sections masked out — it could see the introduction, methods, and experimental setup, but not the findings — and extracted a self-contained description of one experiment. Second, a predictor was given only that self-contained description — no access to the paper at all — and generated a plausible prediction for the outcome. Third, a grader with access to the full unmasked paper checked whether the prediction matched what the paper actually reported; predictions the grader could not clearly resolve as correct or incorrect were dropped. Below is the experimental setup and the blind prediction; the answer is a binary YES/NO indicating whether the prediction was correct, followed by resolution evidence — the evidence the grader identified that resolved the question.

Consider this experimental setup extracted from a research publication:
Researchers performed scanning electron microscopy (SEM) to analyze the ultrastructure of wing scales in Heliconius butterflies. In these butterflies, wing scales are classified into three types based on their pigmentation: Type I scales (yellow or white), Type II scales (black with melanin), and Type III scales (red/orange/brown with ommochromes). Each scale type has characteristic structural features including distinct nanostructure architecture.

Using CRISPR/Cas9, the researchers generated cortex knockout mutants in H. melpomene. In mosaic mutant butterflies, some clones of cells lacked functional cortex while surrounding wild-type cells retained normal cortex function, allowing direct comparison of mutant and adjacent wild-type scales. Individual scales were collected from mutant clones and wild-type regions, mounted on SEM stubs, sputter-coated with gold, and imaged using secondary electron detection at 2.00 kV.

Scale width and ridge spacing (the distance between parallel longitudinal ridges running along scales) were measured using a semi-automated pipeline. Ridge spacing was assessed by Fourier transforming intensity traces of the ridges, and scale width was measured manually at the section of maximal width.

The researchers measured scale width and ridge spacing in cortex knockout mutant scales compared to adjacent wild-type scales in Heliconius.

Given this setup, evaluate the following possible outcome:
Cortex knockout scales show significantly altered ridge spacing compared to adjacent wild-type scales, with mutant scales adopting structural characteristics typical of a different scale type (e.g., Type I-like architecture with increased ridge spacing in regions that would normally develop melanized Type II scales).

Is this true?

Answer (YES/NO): YES